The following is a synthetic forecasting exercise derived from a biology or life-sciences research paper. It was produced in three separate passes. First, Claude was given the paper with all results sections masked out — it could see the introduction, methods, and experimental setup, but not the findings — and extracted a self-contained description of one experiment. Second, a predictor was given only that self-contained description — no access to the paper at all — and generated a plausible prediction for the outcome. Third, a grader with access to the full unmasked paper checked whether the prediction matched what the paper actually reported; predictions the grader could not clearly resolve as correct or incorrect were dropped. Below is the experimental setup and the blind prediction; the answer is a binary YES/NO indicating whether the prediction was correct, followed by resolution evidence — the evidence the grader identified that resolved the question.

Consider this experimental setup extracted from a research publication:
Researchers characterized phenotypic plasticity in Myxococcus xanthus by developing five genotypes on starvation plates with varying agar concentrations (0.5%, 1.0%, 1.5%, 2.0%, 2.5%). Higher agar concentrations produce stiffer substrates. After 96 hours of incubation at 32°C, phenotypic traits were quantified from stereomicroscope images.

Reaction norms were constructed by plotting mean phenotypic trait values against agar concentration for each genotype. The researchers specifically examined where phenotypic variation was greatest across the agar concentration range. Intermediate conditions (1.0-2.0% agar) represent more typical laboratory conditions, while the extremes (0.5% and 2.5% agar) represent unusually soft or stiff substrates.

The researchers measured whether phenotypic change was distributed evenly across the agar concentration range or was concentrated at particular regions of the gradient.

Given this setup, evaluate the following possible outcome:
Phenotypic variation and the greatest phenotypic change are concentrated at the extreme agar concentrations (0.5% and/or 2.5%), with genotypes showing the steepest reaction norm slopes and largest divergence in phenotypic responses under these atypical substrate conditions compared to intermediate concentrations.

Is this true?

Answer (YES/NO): YES